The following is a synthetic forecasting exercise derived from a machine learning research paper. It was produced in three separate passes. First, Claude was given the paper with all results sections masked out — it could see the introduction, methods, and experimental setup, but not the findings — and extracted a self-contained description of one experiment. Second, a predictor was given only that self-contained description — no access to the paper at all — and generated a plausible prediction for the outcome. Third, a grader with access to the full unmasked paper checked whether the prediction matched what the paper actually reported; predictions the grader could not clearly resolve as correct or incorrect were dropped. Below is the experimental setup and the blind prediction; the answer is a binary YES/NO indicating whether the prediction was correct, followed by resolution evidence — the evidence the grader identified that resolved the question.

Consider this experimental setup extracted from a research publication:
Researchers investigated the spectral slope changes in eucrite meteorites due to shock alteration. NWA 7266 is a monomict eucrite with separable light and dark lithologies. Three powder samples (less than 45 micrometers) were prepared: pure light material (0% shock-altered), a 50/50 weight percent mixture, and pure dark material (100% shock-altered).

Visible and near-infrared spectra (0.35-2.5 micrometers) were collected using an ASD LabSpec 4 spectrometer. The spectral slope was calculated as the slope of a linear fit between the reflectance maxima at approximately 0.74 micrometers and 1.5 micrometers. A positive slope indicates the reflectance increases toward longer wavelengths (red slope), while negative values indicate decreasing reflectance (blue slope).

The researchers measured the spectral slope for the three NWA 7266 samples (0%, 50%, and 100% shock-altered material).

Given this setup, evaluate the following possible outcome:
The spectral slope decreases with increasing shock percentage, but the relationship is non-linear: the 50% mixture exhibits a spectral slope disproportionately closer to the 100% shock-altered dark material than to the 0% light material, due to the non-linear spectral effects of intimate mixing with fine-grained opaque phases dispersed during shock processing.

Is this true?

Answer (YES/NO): YES